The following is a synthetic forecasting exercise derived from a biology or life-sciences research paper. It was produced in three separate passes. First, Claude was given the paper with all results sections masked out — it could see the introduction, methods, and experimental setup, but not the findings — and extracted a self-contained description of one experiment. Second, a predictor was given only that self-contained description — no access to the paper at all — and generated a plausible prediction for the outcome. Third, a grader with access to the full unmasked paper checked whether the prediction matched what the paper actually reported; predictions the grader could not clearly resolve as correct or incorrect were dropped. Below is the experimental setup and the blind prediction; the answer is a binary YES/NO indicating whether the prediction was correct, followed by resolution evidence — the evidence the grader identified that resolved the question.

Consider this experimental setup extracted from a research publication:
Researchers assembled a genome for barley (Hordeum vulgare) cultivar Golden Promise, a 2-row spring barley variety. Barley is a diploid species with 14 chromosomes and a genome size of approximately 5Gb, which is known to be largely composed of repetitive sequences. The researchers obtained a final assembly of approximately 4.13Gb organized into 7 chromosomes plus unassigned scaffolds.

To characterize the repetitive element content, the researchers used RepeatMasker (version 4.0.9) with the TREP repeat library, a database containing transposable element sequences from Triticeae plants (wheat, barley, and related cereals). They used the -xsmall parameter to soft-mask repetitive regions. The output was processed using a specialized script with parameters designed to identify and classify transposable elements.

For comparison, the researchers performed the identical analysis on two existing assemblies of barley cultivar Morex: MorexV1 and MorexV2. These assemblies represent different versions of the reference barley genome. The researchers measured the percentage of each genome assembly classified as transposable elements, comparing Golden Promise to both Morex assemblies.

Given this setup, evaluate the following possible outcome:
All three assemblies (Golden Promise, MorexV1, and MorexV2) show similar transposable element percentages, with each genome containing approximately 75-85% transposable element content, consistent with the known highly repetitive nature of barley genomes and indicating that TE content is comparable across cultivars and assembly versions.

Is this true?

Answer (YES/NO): NO